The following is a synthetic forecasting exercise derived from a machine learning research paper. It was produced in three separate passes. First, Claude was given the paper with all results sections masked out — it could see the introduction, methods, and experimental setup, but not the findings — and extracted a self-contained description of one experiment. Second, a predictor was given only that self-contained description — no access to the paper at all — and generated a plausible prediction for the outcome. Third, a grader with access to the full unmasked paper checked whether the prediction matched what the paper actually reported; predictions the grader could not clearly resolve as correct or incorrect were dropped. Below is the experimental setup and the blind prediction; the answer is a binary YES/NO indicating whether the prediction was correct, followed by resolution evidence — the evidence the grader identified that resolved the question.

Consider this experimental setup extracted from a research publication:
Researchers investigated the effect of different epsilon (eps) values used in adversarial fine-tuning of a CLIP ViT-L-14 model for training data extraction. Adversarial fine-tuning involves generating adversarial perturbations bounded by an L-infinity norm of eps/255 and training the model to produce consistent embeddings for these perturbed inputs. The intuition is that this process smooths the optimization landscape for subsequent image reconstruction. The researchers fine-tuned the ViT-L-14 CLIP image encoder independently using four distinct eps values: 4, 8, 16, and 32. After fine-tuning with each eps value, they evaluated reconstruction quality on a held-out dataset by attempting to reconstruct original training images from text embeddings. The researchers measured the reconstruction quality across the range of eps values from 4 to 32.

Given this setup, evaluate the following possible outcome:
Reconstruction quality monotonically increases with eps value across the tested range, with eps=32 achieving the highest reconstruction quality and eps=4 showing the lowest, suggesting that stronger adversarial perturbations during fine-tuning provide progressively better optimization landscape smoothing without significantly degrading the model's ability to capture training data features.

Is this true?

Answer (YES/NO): NO